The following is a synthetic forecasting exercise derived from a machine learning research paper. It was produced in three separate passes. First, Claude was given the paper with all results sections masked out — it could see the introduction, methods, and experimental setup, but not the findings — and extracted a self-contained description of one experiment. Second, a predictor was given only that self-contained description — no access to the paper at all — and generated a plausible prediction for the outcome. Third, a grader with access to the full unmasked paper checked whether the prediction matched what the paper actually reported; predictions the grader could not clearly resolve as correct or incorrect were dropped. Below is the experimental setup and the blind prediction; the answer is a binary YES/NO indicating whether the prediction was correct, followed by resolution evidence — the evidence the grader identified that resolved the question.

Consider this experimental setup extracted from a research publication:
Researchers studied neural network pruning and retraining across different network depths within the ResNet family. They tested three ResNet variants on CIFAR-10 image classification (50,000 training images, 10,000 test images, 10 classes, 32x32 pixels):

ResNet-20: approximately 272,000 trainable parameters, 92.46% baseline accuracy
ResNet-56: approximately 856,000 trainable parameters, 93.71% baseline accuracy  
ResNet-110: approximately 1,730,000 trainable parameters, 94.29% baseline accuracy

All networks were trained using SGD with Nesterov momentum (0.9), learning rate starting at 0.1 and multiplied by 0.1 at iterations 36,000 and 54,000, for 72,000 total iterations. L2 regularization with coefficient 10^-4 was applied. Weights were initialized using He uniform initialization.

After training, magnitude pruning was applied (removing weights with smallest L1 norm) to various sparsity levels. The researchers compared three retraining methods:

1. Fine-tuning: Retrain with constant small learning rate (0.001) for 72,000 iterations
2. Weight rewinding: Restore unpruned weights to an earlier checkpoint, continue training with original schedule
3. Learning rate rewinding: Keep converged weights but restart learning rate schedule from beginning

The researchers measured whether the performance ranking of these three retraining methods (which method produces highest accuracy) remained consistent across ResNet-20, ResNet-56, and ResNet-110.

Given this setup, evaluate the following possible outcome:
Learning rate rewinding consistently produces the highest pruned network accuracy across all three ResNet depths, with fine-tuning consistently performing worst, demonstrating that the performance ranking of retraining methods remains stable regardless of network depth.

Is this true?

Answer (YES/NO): NO